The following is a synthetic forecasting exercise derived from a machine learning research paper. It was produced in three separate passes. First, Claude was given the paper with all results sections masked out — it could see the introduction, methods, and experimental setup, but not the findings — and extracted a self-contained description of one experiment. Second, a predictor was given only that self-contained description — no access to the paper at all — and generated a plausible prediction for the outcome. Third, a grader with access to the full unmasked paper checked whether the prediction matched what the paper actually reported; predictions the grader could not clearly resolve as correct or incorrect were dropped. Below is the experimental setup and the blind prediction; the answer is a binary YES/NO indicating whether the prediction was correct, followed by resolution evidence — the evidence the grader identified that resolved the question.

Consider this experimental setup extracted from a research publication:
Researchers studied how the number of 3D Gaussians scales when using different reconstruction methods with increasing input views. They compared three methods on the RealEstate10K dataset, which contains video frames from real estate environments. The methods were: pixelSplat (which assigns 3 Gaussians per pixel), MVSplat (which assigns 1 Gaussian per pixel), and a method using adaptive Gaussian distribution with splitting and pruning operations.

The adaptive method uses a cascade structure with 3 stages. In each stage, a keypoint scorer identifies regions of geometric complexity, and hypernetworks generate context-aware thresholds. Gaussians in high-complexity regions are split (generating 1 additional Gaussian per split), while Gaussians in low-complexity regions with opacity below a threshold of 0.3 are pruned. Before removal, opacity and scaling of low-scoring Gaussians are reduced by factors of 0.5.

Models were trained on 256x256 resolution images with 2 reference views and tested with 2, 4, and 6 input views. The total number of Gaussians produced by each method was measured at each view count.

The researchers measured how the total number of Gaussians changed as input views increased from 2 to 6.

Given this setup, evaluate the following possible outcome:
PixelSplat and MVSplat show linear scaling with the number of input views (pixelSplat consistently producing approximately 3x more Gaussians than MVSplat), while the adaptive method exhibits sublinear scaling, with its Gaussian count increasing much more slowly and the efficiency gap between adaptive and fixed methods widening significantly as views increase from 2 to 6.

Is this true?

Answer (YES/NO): NO